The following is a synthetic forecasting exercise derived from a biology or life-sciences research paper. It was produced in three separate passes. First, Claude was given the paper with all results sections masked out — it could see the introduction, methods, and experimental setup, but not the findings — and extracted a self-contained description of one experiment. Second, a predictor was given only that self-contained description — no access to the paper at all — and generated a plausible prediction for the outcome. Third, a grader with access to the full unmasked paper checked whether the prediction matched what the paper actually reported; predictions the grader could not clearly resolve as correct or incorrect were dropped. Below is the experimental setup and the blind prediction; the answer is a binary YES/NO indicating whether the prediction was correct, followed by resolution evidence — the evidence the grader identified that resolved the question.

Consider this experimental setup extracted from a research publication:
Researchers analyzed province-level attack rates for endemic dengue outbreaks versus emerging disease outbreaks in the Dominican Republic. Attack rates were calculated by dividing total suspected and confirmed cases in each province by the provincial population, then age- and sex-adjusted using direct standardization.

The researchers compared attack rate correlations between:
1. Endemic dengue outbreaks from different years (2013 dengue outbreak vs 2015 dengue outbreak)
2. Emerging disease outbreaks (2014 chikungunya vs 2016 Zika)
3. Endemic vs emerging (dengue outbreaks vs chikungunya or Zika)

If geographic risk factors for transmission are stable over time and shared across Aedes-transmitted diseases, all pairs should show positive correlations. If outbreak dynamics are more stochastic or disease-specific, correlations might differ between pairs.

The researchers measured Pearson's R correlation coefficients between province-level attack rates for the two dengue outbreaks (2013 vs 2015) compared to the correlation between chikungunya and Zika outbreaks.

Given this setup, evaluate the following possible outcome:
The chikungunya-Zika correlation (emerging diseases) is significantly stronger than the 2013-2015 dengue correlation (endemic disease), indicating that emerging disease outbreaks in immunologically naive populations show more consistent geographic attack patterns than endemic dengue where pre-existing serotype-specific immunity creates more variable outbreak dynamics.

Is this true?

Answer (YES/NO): NO